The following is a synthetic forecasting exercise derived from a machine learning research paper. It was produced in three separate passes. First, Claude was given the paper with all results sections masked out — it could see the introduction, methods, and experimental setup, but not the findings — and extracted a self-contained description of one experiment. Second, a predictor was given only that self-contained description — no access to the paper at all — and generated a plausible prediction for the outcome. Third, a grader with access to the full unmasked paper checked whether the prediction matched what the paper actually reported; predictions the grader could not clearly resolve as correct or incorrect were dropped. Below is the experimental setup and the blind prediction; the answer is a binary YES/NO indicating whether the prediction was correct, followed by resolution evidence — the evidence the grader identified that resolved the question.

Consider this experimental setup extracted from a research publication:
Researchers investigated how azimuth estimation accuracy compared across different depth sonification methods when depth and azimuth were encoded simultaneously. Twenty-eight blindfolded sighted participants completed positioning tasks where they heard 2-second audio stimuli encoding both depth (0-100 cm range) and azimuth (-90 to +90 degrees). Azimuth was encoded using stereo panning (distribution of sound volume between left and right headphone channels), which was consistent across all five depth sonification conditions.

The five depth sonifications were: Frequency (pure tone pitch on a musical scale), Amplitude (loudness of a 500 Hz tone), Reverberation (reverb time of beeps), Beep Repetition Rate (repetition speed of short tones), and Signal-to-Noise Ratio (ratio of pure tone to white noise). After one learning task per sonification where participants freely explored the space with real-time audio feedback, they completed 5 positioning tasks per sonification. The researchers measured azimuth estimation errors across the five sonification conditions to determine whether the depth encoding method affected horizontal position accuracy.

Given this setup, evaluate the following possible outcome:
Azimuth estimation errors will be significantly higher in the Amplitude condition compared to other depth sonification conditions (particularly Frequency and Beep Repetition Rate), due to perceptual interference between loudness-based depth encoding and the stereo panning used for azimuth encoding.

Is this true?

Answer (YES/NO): NO